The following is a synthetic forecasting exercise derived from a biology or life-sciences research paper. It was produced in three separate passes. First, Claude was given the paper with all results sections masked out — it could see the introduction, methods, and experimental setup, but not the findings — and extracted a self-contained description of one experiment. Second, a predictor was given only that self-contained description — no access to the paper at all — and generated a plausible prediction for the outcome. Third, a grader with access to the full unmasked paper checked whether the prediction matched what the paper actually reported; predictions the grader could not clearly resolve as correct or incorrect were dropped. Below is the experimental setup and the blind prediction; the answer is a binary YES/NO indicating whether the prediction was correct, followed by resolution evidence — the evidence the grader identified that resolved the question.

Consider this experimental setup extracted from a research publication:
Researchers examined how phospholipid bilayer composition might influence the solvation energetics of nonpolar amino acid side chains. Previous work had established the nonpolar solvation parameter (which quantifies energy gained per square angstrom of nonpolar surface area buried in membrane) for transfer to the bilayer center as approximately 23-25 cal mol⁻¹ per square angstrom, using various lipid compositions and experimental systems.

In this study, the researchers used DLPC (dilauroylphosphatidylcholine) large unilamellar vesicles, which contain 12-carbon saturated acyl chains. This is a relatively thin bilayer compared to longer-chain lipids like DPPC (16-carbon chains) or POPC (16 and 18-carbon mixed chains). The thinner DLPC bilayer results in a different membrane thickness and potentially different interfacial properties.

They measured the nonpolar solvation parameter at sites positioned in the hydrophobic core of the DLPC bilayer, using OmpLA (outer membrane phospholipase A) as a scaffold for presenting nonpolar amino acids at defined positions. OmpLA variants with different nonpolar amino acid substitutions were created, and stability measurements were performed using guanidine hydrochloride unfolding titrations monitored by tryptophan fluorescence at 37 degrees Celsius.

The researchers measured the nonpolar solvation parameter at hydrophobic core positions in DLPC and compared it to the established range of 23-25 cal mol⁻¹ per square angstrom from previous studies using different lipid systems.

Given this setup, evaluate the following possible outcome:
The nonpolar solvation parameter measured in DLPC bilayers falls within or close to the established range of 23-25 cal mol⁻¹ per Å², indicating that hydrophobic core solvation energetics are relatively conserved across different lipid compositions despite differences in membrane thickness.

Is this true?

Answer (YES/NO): YES